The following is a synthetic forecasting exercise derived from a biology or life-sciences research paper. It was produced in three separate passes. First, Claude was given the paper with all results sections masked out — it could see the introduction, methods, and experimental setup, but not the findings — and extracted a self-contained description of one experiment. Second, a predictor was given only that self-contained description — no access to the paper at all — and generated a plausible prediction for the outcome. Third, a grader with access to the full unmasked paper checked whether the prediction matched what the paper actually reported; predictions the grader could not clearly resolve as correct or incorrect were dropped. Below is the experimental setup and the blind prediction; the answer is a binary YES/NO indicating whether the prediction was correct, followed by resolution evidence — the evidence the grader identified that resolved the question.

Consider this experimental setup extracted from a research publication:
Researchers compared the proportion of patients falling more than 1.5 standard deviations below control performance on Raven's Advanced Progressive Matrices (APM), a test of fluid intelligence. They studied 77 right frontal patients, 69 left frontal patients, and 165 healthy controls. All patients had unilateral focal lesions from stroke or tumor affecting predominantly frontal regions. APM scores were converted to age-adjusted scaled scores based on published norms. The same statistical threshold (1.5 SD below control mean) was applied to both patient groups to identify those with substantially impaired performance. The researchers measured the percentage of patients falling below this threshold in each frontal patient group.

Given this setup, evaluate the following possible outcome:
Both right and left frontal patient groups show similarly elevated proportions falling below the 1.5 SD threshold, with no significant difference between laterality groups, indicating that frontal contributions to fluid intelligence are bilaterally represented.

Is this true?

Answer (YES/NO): NO